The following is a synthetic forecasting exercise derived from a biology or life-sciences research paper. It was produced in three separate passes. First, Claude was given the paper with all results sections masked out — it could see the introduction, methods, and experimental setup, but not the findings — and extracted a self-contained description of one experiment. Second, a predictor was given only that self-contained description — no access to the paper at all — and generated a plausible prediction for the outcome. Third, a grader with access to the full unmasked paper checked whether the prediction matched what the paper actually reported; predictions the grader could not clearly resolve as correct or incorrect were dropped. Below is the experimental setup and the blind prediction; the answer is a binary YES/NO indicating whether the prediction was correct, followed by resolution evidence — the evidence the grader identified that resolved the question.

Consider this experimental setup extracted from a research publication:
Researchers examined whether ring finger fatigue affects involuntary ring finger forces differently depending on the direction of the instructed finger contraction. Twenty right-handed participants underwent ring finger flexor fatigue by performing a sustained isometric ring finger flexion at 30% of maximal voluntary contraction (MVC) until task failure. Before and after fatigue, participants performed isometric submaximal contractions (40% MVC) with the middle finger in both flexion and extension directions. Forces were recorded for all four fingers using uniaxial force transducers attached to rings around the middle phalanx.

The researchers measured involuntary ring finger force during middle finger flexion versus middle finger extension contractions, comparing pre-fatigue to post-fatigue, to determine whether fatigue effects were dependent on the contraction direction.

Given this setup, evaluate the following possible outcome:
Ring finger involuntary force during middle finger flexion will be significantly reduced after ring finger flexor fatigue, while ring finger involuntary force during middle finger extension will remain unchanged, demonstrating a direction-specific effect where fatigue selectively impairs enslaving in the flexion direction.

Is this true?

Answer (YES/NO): NO